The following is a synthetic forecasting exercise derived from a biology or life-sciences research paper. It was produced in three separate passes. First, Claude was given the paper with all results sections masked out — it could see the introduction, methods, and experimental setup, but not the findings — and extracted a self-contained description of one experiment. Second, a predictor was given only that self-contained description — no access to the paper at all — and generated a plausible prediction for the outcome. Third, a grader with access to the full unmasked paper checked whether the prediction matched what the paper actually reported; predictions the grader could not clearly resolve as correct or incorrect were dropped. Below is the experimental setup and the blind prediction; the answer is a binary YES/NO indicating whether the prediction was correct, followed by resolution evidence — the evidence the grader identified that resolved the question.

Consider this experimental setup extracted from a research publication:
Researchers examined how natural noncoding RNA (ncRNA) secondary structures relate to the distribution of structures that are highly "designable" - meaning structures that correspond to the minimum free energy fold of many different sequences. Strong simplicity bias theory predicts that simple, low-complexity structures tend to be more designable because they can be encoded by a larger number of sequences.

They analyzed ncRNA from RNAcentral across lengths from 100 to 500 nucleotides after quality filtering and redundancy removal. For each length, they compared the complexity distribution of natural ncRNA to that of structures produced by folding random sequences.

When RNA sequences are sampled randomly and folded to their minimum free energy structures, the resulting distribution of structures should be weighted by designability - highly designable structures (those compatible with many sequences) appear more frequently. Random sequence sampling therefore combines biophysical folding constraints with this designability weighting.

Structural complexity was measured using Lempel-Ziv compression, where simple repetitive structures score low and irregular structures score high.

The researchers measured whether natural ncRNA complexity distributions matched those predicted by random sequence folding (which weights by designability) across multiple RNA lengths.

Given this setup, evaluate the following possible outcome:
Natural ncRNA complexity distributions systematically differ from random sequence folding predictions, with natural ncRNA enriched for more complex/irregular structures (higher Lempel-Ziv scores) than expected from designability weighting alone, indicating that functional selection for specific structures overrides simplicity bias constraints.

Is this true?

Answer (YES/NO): NO